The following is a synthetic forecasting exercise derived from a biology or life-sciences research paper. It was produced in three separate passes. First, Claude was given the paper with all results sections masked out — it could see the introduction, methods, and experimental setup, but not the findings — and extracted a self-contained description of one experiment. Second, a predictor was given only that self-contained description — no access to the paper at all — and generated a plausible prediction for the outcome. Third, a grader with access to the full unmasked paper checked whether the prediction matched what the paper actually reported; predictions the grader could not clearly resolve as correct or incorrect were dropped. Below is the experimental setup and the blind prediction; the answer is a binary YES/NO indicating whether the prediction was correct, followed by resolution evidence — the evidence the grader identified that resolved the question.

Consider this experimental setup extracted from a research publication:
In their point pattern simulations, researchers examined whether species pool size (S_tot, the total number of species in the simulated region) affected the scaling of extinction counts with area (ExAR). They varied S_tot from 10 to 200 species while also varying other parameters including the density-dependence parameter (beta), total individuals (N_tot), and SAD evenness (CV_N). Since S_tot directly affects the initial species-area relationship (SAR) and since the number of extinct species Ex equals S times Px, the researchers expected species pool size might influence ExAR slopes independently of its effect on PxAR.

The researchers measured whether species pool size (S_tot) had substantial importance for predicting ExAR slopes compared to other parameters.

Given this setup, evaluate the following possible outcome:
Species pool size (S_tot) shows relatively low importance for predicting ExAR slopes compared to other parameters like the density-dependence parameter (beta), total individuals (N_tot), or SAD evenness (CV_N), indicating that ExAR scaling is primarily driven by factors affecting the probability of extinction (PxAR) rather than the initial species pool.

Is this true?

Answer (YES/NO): NO